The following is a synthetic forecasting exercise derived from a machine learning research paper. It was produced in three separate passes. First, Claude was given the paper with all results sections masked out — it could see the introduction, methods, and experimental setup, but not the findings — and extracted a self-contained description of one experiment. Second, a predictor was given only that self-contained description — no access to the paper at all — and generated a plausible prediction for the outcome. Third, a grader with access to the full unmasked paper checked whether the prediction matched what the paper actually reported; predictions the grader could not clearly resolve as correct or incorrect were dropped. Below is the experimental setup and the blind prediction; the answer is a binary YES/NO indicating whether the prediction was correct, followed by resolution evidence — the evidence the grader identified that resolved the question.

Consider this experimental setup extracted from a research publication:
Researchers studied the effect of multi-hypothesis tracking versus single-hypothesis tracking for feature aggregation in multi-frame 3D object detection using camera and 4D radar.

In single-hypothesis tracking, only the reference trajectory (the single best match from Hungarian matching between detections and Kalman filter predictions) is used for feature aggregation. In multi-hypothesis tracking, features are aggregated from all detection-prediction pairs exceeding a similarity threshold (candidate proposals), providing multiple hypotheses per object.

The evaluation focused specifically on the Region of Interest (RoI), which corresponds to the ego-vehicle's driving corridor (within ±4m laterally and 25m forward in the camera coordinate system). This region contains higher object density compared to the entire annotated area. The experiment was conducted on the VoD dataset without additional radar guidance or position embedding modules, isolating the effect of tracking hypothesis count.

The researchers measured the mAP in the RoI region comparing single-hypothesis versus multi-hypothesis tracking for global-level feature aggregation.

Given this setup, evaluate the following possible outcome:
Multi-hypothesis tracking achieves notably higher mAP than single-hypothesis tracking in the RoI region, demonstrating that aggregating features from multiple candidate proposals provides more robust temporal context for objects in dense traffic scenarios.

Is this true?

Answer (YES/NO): NO